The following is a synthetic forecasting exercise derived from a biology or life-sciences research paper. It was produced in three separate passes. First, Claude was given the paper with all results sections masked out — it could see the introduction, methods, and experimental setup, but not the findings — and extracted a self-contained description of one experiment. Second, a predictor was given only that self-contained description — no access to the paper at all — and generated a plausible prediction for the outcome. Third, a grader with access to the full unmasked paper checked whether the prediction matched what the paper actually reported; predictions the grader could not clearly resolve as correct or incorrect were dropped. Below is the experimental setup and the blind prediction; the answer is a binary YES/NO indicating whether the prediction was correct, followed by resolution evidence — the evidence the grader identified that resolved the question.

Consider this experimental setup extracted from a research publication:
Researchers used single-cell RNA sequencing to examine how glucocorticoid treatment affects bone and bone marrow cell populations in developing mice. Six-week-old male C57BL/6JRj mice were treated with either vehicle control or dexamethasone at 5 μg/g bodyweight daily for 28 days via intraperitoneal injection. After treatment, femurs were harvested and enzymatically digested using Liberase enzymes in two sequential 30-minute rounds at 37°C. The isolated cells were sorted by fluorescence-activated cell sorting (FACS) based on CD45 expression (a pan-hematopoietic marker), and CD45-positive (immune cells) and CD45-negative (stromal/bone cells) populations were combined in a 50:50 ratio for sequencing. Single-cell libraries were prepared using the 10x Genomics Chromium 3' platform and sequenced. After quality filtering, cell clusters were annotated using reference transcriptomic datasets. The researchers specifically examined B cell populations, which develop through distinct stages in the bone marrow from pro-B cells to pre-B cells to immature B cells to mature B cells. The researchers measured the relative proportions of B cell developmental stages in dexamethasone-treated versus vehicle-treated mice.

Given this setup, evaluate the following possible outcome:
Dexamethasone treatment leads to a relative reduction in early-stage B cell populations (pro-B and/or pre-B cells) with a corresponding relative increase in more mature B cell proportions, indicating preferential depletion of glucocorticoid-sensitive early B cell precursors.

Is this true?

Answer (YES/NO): YES